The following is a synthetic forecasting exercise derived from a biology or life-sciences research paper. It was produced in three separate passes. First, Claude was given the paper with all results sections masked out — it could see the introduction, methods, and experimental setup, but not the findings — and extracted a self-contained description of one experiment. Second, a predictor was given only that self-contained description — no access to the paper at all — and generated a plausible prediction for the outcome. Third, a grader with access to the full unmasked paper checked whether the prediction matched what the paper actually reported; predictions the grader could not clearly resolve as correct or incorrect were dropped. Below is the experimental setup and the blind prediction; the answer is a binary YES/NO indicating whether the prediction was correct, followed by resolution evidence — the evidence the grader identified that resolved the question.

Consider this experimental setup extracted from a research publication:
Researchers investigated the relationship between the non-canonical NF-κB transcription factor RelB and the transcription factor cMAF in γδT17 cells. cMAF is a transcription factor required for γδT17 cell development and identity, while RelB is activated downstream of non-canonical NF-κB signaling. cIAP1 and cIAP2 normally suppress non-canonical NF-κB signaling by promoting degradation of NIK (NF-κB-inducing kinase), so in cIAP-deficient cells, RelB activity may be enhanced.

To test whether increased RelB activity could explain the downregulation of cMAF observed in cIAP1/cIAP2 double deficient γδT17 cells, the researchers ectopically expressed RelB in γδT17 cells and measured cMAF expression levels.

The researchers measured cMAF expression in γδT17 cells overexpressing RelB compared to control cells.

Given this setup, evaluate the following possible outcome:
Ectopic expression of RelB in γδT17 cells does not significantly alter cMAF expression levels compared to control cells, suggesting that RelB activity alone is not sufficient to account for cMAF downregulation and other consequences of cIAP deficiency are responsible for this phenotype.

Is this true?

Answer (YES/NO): NO